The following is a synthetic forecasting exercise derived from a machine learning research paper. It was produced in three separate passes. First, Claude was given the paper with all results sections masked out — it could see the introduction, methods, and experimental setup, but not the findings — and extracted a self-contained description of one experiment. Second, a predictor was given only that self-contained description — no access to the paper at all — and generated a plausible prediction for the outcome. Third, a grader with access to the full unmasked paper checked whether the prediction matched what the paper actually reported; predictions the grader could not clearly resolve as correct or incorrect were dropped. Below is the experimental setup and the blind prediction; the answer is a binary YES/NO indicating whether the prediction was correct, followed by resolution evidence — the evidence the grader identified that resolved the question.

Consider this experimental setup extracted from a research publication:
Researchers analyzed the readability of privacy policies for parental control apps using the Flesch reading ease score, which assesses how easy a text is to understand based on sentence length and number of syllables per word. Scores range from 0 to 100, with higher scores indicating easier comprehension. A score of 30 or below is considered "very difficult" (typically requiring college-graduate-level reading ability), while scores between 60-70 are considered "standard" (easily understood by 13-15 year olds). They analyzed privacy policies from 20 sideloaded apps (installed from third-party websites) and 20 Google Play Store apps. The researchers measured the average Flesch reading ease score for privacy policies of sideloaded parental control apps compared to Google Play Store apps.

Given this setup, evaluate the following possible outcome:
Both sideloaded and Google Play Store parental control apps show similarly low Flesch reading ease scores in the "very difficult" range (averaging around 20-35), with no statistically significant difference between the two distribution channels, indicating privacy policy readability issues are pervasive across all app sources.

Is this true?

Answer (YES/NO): NO